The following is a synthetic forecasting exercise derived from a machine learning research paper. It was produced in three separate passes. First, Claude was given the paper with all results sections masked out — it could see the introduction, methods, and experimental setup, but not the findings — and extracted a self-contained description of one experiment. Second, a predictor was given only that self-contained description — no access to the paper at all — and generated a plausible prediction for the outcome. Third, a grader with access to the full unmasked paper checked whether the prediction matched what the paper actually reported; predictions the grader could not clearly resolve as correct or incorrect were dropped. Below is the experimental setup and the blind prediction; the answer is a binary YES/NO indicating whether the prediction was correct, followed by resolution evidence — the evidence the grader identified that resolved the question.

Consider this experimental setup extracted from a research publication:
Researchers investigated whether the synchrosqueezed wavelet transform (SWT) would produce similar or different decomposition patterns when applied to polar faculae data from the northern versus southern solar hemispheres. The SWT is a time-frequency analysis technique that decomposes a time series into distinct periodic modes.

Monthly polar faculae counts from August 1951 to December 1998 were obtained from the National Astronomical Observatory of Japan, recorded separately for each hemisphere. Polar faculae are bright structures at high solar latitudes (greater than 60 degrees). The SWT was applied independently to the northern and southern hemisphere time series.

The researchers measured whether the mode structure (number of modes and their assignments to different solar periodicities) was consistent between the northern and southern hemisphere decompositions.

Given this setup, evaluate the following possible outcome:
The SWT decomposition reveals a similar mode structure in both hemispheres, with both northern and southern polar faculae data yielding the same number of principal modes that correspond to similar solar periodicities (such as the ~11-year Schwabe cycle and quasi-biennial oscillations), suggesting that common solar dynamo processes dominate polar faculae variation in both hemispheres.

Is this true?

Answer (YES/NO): YES